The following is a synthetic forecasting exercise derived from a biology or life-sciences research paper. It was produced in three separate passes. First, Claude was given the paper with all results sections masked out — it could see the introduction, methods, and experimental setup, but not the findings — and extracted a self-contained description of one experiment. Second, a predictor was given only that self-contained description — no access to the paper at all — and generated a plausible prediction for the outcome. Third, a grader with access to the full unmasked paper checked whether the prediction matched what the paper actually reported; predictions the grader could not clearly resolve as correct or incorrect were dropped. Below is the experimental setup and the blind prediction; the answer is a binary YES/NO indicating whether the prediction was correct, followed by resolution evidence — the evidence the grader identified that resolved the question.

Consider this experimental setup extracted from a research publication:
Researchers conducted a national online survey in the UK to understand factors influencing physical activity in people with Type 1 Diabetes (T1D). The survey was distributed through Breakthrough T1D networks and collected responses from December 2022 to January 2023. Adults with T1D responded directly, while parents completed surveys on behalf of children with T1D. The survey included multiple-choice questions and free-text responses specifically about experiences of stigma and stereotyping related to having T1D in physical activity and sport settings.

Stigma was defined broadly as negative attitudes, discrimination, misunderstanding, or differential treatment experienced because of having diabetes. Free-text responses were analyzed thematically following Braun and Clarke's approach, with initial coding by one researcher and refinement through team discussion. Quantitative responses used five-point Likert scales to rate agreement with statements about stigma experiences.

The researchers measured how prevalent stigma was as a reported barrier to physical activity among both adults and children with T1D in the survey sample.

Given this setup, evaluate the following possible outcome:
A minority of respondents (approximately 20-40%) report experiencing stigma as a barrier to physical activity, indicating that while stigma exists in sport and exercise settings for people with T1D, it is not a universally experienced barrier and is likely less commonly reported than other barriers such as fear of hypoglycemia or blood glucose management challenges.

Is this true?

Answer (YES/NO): NO